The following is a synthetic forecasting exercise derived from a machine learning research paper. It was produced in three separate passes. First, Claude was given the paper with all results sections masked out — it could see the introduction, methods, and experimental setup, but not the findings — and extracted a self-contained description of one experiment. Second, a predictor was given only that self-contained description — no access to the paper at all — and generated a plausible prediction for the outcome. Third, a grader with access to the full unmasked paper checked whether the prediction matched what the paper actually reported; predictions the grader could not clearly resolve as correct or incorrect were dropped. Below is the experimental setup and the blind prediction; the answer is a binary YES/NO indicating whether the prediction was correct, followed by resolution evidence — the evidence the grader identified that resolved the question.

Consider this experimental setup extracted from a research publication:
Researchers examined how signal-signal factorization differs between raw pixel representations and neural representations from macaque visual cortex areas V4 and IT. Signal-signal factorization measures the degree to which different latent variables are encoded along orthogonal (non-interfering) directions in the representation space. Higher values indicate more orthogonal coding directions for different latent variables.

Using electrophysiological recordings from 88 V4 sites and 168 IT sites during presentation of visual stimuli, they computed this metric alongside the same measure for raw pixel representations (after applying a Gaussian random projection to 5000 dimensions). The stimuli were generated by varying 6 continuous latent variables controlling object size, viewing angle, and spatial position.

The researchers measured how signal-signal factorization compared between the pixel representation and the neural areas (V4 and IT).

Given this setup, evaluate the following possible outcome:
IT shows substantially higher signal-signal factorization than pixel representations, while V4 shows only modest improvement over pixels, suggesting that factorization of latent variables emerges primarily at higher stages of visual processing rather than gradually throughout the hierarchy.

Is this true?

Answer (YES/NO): NO